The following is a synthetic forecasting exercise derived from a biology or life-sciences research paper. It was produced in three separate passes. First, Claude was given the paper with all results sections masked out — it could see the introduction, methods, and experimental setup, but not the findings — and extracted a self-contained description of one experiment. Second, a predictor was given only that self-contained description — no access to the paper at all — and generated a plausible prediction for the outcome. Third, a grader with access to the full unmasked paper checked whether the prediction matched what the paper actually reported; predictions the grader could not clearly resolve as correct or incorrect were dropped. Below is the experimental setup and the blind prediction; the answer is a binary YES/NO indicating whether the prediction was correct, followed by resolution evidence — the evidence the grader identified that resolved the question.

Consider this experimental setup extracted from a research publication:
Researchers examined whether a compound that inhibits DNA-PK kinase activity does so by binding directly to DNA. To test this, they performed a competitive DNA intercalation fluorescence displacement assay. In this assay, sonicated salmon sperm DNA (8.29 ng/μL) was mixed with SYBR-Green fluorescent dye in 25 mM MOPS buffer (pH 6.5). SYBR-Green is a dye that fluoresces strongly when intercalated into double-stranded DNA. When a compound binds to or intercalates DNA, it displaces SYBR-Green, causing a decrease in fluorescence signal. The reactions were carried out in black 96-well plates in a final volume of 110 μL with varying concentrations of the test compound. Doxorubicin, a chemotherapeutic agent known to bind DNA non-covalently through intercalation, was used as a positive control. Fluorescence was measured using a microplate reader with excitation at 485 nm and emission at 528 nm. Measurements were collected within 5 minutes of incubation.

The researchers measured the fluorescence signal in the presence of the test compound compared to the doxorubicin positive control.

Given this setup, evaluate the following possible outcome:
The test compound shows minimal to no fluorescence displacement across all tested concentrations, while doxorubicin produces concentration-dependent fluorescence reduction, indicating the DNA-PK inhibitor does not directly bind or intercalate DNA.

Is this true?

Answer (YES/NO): YES